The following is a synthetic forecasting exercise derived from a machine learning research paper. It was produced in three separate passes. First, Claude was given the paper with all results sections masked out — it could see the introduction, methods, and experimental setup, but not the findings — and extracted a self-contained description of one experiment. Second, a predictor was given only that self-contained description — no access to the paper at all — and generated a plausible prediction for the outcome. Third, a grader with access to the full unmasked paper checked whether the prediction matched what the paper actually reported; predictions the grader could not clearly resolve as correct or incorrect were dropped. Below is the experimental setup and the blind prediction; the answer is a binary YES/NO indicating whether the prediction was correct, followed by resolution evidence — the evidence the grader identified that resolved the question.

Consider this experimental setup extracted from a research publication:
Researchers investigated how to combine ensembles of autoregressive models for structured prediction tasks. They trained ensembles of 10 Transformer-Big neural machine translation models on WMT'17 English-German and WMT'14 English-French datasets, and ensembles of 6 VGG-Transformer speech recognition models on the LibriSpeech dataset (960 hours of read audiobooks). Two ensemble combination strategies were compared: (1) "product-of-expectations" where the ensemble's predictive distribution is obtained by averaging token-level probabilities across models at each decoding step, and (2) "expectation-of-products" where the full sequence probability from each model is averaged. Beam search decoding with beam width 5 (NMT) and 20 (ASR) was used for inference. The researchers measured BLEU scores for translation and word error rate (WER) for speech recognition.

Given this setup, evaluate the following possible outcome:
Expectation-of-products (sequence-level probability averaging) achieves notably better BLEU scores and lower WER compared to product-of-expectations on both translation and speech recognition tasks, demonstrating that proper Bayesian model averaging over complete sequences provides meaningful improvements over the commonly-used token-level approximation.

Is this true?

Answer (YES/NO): NO